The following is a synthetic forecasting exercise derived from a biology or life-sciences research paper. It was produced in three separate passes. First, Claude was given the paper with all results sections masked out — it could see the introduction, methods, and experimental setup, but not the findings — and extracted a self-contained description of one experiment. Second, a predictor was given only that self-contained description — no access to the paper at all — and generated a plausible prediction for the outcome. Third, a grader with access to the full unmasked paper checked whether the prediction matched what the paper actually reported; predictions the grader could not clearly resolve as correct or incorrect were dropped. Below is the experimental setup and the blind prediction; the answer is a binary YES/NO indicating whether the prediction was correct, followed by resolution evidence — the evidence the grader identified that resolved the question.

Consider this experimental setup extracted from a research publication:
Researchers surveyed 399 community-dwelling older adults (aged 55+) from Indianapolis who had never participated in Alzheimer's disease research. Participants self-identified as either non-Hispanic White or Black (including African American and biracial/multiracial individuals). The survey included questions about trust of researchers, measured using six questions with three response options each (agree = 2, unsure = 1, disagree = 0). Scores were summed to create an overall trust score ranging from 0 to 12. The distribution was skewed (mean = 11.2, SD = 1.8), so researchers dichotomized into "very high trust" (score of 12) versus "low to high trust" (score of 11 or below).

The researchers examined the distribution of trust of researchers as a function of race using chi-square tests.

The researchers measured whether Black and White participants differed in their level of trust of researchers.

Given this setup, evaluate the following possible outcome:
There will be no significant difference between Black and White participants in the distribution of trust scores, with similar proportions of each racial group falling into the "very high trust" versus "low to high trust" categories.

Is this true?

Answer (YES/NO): NO